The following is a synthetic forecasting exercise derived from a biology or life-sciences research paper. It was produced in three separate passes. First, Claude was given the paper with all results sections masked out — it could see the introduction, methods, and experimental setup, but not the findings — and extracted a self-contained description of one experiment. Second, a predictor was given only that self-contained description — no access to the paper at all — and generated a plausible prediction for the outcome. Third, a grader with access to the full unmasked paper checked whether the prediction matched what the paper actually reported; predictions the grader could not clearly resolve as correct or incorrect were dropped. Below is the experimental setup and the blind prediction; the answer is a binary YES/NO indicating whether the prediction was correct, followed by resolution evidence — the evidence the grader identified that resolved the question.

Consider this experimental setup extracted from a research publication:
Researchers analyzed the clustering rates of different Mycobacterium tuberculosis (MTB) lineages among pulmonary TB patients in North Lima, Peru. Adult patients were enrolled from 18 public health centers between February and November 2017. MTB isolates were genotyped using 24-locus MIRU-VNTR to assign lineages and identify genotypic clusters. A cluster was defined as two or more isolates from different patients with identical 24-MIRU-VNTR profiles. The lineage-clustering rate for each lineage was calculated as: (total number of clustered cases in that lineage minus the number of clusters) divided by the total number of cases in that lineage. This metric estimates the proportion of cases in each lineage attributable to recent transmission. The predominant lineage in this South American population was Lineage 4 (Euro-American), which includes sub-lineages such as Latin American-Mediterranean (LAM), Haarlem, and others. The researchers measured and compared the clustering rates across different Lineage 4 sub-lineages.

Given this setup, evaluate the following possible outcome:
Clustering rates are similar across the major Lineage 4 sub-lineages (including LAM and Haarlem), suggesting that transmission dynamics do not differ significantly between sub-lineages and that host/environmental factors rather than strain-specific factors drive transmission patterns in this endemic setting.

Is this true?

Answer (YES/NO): NO